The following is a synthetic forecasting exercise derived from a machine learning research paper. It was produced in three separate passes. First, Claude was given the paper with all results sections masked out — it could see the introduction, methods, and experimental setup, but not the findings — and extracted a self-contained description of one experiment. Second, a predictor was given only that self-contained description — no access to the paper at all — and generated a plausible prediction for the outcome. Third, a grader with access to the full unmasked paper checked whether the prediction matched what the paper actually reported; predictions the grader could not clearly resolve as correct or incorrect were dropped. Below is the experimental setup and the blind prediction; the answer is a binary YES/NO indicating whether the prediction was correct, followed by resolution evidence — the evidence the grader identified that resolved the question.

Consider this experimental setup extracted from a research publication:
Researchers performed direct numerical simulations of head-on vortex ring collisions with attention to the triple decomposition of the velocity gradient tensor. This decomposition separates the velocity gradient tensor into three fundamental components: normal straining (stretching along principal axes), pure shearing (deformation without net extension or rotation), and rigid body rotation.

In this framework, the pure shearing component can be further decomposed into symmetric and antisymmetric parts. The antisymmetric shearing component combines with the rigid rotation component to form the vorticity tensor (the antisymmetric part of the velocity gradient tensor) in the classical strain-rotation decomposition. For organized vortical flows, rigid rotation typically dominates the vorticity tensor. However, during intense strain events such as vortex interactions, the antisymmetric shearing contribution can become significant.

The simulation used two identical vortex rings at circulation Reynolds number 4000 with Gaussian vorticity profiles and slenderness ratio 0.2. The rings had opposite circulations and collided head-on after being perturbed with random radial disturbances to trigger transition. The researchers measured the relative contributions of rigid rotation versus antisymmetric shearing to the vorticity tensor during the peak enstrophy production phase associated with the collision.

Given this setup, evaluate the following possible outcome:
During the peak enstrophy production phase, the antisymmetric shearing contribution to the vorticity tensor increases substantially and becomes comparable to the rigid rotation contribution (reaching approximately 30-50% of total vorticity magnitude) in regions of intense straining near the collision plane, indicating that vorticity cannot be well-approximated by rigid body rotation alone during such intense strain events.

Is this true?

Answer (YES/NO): NO